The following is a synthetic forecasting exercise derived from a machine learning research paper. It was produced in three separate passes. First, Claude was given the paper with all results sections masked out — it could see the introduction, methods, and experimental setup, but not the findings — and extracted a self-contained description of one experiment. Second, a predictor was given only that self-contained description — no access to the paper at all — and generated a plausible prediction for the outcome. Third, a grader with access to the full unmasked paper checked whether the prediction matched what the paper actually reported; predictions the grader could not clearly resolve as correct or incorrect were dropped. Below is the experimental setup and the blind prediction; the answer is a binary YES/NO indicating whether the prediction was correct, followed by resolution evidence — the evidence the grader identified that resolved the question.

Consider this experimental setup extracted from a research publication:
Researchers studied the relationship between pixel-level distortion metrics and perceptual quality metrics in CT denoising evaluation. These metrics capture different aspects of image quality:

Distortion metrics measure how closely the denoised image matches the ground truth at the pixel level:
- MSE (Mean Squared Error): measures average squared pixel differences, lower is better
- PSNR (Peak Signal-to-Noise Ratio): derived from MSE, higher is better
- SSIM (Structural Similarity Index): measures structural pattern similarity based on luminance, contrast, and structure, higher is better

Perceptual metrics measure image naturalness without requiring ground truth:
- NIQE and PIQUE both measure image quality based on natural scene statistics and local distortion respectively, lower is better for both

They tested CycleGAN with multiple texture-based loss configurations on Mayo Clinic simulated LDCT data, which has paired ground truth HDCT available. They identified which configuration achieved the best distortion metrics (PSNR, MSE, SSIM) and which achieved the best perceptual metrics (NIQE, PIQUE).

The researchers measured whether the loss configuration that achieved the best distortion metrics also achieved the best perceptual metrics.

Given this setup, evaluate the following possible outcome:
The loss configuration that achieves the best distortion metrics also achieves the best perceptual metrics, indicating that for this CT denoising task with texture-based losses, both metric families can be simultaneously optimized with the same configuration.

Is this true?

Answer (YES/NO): NO